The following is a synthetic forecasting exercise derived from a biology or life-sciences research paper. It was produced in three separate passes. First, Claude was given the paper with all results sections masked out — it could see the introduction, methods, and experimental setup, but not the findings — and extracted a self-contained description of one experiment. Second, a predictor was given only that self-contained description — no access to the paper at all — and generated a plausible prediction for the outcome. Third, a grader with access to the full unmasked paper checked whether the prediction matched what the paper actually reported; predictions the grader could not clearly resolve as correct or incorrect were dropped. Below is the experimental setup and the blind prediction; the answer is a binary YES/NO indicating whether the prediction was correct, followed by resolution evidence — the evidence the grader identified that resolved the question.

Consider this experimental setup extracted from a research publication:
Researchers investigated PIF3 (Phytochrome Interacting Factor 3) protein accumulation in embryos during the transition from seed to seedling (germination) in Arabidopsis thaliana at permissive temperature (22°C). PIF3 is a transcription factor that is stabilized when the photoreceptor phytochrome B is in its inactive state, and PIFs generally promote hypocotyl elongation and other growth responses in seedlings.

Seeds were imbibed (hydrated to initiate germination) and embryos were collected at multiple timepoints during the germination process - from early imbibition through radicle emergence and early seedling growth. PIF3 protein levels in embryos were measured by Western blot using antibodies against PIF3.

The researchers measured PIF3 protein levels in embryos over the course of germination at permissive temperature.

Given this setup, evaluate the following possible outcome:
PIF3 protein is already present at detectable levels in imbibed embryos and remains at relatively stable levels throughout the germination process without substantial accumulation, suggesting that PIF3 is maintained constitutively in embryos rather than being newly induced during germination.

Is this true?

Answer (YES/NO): NO